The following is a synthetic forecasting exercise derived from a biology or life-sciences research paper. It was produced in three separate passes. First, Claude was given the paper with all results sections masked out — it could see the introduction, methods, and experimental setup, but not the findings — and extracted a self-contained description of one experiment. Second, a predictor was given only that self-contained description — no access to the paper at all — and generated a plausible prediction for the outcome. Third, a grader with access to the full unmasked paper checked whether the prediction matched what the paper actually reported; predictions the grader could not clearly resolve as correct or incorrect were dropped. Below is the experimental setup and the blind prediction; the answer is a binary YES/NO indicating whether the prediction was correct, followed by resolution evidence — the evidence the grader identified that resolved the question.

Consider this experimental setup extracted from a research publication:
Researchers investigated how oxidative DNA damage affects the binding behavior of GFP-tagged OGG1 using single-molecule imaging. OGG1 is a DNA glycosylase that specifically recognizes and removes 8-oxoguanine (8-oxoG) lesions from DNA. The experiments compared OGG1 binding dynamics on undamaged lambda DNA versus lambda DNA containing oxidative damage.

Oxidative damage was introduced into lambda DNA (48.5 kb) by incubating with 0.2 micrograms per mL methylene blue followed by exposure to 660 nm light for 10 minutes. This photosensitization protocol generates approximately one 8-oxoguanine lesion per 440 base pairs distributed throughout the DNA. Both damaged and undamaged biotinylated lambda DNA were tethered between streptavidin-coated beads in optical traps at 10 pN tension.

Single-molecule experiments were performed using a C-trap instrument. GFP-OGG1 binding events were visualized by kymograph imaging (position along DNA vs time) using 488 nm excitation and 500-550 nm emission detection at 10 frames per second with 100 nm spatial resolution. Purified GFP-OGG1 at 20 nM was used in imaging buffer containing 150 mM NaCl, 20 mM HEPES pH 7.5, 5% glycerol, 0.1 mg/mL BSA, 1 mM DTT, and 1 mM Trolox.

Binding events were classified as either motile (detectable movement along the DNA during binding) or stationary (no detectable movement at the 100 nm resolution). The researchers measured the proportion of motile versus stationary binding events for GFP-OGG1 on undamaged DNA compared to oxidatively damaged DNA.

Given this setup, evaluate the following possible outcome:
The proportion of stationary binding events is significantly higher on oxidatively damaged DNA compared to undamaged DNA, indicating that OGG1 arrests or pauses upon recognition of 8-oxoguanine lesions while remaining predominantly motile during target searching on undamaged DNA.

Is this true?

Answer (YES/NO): NO